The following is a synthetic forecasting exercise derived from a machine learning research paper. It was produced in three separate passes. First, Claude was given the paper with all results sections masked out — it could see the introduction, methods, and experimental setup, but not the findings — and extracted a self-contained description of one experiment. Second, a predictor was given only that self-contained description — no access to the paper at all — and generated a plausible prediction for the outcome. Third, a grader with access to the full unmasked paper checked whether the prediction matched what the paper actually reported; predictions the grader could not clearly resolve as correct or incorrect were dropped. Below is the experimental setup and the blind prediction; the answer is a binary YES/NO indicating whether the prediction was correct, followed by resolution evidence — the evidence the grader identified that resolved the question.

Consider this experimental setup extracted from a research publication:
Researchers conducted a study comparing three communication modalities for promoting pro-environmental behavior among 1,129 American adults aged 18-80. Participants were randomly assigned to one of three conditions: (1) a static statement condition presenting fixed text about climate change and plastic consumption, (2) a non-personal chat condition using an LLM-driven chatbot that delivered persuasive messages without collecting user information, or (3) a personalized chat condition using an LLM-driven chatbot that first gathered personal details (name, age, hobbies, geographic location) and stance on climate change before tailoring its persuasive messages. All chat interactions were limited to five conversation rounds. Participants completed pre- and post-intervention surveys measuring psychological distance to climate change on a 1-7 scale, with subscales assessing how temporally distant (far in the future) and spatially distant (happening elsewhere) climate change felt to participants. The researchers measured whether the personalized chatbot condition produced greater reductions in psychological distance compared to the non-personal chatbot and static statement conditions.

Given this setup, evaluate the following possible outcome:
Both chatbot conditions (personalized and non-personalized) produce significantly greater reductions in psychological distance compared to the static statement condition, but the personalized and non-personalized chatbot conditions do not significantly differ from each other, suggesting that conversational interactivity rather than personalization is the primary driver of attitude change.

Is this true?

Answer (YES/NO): NO